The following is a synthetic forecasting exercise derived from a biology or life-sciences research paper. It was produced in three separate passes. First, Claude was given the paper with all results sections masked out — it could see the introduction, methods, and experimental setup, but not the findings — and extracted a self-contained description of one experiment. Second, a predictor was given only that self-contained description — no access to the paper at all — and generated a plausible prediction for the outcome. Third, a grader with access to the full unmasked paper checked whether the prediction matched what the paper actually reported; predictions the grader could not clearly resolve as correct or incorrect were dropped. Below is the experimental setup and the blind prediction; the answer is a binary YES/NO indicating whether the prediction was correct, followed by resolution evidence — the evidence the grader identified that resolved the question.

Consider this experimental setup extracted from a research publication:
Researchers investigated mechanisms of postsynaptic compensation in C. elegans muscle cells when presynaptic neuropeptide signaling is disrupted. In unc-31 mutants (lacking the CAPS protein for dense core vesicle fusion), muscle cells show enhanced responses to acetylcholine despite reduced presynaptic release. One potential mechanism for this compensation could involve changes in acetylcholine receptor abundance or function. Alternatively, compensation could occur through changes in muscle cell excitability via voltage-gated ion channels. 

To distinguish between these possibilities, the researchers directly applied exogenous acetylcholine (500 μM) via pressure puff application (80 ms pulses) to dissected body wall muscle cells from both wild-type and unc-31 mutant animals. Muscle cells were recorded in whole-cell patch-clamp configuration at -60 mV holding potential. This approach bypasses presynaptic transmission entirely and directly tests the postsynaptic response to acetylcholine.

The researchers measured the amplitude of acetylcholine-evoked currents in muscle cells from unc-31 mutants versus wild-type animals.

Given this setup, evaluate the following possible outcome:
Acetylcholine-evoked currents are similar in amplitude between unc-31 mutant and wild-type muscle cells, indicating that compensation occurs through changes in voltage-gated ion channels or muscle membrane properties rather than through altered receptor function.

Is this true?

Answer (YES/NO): YES